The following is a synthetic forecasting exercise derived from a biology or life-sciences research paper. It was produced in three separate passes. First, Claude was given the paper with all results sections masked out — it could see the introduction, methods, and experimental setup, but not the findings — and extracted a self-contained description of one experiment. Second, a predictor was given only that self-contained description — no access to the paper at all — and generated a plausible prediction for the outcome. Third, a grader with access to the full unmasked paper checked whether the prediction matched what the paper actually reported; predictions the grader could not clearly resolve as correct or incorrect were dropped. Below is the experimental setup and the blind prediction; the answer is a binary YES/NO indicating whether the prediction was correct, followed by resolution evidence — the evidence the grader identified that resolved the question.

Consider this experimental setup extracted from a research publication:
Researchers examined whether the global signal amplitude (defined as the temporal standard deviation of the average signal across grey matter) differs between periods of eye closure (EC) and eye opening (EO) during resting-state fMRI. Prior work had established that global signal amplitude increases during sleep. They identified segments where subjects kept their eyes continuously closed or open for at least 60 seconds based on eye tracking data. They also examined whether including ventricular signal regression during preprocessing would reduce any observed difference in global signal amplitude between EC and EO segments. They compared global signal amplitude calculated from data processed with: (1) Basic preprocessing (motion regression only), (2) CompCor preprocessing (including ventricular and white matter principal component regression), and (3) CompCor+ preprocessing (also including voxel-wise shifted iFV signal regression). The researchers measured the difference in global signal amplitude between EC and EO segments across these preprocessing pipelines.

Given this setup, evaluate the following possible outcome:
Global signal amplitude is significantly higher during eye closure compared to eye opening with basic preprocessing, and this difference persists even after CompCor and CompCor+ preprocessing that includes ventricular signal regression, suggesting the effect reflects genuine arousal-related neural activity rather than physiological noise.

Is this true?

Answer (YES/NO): NO